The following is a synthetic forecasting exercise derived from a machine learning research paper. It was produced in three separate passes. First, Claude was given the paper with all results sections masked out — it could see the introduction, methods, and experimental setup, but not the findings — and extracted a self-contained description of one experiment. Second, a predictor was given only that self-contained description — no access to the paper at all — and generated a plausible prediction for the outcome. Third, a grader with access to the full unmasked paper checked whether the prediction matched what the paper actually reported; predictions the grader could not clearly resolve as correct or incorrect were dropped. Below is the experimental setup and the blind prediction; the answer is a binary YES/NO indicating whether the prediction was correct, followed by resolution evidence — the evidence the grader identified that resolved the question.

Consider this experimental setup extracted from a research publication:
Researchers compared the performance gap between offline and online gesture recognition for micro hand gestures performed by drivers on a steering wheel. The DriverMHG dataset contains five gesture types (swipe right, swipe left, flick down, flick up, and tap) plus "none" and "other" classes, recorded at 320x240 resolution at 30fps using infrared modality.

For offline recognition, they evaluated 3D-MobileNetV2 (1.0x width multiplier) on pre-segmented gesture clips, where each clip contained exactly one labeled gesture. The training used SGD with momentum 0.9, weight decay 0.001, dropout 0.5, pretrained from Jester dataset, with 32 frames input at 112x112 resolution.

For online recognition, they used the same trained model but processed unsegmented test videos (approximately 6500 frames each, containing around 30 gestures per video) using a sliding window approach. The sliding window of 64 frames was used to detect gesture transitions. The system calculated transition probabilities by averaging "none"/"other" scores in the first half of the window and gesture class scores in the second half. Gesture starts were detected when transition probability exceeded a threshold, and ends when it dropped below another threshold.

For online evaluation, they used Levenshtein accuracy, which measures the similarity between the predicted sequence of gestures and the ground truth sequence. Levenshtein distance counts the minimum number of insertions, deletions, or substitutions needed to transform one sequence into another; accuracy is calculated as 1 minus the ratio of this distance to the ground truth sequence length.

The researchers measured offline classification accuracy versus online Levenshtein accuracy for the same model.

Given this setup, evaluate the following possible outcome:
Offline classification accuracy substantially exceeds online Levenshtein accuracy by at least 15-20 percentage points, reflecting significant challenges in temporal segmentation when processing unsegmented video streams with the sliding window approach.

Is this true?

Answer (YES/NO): YES